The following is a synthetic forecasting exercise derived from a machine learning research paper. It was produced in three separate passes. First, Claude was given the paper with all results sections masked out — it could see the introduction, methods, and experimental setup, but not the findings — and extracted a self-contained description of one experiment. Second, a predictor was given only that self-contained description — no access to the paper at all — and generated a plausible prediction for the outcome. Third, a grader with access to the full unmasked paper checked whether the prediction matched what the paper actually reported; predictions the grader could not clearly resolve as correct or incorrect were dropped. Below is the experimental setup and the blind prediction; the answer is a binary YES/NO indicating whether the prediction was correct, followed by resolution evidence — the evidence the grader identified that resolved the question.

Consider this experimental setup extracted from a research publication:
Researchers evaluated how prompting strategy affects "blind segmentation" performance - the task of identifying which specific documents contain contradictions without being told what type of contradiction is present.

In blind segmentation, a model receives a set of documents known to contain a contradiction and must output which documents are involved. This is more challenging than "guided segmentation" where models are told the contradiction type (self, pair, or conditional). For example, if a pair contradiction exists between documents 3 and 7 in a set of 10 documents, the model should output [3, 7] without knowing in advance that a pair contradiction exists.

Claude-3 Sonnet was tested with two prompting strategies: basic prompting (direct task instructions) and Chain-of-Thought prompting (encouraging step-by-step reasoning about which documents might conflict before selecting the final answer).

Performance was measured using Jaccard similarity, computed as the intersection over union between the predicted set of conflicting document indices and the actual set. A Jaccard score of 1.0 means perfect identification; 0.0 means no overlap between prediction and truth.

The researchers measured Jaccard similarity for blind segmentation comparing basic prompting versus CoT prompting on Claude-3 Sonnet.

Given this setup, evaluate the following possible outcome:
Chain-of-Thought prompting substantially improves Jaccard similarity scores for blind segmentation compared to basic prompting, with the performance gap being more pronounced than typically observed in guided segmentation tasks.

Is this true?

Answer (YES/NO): NO